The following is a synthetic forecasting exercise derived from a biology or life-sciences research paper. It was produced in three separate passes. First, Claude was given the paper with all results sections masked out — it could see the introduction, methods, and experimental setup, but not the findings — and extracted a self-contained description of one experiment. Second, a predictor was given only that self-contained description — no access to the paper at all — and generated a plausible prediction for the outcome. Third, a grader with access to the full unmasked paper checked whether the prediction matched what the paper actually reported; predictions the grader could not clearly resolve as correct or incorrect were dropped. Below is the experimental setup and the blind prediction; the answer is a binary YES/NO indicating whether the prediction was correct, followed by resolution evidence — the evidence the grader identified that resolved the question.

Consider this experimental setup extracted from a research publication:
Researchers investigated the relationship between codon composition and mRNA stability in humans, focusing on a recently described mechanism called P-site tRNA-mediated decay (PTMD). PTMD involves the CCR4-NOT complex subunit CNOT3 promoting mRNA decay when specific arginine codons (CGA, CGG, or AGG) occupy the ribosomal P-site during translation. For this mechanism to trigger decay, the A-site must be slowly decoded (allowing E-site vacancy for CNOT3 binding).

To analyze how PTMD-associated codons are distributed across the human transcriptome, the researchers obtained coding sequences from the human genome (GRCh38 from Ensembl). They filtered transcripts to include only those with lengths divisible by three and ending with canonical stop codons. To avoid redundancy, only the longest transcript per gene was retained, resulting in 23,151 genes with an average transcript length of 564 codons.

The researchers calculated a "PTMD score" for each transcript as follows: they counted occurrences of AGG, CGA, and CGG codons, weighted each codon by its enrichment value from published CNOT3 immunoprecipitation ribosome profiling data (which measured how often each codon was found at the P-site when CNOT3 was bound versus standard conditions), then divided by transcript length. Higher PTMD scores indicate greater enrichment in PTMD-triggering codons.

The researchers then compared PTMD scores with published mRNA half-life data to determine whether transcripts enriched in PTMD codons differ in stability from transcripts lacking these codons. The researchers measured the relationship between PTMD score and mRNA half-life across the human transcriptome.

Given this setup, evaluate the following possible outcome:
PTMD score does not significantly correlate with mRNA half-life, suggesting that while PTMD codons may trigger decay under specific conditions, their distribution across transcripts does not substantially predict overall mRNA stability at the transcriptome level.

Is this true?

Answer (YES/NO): NO